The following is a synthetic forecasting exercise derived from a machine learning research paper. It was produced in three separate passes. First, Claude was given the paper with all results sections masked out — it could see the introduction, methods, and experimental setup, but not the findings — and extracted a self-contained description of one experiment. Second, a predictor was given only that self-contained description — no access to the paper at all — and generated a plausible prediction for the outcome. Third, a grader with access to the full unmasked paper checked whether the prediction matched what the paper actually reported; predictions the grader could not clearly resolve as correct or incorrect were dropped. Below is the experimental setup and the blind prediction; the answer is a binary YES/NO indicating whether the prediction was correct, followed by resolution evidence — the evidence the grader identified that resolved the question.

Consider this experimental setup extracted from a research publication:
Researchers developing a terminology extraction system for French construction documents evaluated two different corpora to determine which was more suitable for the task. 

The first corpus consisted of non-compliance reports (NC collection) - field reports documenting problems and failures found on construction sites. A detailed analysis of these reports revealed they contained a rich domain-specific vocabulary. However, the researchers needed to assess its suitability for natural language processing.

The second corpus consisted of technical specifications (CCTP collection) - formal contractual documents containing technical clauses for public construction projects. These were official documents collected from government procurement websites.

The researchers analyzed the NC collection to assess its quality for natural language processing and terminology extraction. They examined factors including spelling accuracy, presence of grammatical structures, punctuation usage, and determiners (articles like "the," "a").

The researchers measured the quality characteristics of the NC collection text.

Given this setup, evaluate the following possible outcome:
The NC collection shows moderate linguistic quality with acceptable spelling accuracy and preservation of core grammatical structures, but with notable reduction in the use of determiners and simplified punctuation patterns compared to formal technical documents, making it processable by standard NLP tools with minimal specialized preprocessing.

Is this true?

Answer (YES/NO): NO